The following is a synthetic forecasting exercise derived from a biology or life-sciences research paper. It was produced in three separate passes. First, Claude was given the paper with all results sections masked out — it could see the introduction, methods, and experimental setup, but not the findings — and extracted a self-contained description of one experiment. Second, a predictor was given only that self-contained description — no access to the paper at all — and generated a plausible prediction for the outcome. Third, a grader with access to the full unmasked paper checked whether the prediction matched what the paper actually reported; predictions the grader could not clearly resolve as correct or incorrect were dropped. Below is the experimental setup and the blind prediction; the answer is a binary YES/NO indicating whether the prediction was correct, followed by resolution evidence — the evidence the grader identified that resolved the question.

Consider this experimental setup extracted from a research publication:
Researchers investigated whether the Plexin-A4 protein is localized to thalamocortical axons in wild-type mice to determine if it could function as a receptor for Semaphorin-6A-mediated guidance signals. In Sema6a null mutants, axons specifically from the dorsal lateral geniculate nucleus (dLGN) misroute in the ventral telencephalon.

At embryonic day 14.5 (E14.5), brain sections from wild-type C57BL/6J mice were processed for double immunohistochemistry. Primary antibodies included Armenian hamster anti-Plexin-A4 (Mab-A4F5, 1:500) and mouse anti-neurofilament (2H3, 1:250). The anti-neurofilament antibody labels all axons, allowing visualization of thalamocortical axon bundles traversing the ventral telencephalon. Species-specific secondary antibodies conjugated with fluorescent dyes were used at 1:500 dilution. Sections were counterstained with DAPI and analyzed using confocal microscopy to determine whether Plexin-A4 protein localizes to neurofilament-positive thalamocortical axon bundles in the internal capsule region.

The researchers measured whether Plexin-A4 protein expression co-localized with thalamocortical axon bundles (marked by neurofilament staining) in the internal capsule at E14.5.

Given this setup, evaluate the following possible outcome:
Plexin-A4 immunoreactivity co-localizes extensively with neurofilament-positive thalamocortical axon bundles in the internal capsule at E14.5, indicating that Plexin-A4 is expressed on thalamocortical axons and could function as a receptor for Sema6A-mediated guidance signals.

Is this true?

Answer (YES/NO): NO